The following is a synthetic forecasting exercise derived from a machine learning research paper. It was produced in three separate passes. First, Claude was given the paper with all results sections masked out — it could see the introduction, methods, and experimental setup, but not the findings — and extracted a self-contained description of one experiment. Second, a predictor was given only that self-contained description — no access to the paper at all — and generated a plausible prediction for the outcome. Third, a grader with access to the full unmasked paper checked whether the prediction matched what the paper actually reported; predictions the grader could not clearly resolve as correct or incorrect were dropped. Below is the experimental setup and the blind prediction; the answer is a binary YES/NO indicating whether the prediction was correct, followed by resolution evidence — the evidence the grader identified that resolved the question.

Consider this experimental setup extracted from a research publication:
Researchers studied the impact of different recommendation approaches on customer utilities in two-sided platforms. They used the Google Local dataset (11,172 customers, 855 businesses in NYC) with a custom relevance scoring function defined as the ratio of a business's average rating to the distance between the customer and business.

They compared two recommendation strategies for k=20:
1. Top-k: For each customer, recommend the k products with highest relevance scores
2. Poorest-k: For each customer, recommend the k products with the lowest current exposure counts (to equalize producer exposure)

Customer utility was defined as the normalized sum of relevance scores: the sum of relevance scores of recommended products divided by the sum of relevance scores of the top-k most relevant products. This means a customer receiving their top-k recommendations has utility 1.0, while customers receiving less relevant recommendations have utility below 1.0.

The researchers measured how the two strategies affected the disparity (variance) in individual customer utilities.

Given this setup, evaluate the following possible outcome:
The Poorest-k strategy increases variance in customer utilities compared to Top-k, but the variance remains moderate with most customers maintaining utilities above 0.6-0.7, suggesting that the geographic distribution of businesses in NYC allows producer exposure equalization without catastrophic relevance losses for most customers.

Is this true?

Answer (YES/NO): NO